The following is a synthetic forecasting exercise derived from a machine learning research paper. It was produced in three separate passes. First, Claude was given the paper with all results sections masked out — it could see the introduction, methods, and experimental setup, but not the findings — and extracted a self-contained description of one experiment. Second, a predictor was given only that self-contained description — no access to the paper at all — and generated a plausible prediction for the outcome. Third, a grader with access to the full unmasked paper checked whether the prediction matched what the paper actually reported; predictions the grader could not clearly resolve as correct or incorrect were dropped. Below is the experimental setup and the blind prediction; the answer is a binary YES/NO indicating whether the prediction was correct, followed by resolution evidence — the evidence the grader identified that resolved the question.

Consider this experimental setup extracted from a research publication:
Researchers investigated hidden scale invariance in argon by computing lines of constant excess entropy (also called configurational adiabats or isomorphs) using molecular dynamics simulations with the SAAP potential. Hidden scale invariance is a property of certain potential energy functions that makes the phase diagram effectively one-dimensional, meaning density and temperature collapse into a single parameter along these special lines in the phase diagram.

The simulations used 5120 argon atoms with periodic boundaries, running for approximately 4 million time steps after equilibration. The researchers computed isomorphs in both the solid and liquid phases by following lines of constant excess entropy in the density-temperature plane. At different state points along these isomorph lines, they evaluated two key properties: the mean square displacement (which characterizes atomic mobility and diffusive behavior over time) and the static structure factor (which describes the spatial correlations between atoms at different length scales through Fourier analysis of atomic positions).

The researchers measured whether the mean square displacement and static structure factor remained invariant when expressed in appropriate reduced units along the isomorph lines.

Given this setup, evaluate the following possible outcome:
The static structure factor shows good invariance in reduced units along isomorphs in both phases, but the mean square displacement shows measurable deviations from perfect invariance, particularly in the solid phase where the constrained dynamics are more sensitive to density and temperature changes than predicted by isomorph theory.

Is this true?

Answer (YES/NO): NO